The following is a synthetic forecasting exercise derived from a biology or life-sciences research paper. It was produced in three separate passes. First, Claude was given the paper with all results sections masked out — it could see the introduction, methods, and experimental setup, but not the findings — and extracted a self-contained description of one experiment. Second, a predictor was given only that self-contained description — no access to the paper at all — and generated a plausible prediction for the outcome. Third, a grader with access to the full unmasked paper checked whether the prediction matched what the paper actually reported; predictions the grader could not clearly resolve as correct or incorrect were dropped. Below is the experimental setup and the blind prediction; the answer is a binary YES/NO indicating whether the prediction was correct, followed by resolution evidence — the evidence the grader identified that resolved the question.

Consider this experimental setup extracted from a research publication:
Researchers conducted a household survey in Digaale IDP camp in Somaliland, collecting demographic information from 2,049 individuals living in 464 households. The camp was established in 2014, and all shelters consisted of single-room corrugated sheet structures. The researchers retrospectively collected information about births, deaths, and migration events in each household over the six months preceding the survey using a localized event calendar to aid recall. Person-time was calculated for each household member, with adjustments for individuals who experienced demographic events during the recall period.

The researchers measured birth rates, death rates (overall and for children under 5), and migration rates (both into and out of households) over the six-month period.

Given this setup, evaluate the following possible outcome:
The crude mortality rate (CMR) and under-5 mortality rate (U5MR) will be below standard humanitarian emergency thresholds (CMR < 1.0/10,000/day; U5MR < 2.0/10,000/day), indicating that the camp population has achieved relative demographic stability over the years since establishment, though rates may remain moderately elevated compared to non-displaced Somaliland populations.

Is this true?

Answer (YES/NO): YES